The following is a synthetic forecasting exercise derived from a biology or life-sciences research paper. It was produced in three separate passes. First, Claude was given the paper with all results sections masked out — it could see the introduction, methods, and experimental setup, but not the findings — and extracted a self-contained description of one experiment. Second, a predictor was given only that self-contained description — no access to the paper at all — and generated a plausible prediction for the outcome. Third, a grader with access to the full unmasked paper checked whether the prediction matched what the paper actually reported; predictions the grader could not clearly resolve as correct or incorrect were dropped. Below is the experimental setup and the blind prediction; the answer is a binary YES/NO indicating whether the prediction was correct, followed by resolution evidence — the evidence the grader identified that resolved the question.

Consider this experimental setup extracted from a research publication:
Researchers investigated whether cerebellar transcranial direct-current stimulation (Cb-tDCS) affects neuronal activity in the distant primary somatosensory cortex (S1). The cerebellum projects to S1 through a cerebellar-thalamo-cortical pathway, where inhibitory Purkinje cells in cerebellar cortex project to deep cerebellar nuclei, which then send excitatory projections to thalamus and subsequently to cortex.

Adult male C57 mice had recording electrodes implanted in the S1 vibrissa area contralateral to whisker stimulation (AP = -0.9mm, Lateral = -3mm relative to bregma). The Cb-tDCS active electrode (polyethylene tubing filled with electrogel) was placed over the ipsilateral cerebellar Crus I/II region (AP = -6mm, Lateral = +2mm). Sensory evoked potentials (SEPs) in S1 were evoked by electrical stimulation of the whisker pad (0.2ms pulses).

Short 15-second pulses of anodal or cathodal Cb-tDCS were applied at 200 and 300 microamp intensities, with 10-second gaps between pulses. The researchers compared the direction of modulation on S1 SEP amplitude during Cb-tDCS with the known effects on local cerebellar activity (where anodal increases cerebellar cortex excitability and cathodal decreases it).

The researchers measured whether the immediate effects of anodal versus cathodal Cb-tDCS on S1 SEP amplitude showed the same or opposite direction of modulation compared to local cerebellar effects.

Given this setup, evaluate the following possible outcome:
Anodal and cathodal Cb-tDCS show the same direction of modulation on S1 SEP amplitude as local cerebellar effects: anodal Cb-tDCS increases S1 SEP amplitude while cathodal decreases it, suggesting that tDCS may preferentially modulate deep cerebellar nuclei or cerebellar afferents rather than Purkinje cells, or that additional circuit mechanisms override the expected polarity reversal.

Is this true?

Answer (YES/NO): NO